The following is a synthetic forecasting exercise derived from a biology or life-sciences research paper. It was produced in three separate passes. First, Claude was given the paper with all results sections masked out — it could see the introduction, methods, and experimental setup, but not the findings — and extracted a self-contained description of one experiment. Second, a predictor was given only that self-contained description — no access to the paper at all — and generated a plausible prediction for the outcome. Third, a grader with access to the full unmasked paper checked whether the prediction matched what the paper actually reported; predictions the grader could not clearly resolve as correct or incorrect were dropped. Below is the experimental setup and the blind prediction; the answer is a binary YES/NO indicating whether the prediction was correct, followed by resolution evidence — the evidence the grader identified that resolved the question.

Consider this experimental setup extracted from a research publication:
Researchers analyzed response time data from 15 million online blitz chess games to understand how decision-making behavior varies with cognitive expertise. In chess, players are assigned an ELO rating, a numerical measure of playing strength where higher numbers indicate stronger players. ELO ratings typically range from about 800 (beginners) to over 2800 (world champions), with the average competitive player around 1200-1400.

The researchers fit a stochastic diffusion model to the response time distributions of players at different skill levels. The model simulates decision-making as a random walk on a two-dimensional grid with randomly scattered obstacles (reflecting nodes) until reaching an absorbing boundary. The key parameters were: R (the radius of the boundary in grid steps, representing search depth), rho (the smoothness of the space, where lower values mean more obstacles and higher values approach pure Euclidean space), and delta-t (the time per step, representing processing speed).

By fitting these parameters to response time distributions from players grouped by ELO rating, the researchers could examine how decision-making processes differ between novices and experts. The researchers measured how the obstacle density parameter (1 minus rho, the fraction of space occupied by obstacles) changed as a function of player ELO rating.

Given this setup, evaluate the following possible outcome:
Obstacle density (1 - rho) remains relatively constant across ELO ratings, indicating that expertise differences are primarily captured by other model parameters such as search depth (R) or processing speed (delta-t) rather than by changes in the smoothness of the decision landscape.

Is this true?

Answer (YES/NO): NO